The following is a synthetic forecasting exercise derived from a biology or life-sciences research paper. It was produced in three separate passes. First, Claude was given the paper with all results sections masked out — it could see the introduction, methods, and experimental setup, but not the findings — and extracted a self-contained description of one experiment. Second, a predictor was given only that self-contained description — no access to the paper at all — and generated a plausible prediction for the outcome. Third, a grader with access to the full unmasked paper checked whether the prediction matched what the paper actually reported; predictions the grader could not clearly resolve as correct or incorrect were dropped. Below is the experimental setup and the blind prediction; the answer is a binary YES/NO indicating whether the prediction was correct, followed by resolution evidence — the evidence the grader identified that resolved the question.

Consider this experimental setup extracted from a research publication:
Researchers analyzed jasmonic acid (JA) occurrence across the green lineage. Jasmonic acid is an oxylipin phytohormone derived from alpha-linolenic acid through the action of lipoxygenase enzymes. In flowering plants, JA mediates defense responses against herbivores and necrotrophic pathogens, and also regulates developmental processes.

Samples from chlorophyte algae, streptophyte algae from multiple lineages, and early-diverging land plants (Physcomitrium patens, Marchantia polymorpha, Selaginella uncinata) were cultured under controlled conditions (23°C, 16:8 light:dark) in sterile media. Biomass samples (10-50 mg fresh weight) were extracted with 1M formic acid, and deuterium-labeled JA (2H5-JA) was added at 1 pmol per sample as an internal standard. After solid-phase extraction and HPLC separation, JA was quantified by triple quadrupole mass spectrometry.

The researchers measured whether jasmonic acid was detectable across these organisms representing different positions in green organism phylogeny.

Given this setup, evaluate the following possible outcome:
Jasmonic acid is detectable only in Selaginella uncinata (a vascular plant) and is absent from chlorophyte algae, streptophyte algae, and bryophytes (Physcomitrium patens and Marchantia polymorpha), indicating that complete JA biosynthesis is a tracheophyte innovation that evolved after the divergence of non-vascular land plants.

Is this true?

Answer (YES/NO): NO